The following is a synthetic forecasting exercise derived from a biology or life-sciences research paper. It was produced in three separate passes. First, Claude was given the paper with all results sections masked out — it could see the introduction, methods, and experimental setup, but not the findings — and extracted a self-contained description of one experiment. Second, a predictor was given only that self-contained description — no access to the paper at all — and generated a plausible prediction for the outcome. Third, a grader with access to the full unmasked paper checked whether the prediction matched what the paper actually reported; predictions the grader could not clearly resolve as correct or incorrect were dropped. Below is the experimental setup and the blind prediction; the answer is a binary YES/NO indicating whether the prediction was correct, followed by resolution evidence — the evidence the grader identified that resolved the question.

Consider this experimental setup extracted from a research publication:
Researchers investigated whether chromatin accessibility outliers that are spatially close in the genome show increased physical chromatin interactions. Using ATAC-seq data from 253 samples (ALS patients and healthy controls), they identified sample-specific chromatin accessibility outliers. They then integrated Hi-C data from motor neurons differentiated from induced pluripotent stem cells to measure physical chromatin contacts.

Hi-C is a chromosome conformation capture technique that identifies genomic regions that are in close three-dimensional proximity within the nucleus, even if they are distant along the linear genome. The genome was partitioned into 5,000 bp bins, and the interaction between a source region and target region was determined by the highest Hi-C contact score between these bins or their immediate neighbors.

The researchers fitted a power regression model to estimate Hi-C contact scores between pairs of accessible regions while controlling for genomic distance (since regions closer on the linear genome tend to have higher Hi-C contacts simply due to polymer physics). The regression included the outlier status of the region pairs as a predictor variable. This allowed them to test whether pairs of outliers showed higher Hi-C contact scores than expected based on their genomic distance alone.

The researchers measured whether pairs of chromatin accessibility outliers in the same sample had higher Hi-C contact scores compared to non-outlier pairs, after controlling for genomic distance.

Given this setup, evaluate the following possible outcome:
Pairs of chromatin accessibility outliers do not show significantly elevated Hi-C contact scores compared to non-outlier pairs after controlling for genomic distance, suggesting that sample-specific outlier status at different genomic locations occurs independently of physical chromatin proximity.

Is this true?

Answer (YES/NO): NO